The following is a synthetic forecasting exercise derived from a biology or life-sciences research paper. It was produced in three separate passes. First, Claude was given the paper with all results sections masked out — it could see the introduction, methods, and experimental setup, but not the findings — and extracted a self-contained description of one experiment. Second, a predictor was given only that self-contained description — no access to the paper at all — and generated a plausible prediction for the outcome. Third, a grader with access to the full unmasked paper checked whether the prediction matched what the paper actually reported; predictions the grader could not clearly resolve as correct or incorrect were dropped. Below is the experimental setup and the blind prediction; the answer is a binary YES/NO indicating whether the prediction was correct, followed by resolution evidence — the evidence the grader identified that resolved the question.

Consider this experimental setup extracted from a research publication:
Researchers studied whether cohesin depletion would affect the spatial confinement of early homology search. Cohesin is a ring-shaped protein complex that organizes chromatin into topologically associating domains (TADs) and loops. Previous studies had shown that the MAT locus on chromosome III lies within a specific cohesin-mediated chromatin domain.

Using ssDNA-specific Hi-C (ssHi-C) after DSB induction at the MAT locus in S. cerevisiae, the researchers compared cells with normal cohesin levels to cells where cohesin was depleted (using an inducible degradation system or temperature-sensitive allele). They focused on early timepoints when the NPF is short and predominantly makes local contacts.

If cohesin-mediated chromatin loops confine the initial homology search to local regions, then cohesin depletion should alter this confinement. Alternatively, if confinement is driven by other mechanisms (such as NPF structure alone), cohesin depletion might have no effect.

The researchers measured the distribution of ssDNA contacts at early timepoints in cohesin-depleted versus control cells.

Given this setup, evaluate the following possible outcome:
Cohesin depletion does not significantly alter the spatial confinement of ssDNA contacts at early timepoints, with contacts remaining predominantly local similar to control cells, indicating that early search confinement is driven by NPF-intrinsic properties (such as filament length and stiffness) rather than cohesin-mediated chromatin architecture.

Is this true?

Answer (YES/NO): NO